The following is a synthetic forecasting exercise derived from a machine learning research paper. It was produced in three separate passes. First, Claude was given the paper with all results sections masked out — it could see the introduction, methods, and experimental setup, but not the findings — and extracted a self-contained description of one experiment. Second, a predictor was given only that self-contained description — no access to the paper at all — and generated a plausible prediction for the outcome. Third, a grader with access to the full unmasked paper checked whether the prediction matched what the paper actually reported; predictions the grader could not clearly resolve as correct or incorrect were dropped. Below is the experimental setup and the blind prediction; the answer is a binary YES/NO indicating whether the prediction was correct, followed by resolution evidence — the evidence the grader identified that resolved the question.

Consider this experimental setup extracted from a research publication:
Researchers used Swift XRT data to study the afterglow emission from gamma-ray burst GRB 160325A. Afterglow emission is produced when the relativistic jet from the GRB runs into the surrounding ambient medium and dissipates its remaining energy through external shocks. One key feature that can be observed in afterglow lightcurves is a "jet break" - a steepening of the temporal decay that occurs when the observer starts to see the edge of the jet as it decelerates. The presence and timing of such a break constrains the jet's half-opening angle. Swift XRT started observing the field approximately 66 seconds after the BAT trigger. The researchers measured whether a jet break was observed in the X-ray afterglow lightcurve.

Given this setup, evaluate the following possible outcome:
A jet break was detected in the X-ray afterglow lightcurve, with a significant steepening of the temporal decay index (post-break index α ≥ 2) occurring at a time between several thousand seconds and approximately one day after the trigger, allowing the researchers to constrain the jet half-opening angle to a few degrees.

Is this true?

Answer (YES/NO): YES